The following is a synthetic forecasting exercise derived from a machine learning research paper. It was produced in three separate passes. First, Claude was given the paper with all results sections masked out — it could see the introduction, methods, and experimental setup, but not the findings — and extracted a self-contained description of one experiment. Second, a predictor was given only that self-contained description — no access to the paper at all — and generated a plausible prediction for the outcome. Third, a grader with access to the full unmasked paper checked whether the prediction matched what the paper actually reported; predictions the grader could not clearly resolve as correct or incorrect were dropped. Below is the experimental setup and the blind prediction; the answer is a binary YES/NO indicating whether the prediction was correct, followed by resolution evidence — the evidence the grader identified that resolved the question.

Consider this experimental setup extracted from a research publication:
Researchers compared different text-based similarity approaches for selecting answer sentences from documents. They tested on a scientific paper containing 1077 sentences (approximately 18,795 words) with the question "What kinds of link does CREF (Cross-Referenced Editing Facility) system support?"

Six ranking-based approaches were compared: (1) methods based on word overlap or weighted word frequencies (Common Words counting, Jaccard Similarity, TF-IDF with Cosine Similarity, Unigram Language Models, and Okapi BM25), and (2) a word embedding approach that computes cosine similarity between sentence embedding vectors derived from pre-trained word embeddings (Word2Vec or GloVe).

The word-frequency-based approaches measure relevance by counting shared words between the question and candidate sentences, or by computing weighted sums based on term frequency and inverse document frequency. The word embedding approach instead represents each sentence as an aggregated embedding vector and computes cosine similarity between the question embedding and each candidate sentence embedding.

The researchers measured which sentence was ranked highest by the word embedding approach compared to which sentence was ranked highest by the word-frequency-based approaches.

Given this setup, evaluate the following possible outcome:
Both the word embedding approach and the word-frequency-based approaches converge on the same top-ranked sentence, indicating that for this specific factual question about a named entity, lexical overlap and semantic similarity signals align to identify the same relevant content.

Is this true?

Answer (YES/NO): NO